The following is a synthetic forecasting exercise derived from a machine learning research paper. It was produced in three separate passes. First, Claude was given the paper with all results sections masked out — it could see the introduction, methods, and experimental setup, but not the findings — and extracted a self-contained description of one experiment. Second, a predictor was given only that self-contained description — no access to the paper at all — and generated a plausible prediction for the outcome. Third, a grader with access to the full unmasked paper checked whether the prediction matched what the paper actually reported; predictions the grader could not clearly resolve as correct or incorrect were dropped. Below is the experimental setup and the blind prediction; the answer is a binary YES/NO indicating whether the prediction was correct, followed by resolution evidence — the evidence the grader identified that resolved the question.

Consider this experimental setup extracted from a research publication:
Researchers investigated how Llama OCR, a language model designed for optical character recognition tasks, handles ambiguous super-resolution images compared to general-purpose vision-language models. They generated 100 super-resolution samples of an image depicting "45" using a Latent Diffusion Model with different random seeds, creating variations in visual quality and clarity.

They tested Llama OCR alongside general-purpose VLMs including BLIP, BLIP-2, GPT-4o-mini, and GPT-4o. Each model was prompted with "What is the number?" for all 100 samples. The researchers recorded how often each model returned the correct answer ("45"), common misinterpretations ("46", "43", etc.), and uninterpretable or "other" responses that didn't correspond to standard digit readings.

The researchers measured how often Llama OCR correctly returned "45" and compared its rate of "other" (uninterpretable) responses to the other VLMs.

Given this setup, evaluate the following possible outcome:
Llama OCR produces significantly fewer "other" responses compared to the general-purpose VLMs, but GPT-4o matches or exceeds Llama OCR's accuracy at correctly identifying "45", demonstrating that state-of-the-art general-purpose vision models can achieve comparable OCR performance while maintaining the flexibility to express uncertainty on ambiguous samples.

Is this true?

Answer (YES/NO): NO